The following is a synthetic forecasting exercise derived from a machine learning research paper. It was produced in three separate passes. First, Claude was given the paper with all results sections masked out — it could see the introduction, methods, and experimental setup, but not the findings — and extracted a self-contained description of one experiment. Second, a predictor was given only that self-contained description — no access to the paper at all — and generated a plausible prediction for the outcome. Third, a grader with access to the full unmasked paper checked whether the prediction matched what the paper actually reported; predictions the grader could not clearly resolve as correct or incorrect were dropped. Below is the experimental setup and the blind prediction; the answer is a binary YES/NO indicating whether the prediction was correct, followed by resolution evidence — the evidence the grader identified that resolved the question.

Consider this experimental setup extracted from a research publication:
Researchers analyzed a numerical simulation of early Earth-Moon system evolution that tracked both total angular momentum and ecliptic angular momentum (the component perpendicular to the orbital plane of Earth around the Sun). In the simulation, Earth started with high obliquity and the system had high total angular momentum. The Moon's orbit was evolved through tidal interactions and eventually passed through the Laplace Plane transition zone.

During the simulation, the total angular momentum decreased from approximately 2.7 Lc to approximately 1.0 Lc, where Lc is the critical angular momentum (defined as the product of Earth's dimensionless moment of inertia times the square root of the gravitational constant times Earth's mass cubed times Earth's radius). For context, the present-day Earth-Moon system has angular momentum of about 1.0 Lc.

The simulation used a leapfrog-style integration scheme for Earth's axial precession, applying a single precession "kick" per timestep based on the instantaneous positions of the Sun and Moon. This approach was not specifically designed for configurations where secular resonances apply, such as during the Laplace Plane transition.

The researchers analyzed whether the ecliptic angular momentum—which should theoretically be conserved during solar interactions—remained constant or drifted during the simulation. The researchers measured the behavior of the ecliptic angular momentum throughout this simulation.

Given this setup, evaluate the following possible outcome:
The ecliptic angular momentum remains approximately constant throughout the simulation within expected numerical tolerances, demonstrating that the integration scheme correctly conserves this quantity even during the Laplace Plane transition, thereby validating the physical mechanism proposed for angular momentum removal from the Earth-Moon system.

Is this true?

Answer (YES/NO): NO